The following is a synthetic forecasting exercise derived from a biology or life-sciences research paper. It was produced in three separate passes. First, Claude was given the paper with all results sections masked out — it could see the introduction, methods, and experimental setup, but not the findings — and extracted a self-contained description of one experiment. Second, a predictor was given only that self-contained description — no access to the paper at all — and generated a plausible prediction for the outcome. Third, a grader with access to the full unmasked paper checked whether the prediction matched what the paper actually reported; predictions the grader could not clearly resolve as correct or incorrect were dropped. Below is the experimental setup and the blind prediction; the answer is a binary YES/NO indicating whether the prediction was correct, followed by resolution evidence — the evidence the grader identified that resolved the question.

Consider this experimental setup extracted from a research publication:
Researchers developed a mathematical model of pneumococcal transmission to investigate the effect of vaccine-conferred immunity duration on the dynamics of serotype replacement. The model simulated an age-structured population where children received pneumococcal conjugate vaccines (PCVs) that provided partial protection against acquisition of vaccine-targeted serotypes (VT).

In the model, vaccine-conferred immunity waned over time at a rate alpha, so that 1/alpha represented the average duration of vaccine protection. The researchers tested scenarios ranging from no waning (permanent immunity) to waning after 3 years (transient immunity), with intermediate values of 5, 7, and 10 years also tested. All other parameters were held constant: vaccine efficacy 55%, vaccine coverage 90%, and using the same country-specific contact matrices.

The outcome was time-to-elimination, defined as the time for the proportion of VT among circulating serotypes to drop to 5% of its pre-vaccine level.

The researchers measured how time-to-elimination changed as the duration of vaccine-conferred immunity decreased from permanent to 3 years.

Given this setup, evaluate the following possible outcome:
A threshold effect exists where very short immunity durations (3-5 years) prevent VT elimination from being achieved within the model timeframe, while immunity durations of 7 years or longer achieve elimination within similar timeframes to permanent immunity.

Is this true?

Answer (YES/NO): NO